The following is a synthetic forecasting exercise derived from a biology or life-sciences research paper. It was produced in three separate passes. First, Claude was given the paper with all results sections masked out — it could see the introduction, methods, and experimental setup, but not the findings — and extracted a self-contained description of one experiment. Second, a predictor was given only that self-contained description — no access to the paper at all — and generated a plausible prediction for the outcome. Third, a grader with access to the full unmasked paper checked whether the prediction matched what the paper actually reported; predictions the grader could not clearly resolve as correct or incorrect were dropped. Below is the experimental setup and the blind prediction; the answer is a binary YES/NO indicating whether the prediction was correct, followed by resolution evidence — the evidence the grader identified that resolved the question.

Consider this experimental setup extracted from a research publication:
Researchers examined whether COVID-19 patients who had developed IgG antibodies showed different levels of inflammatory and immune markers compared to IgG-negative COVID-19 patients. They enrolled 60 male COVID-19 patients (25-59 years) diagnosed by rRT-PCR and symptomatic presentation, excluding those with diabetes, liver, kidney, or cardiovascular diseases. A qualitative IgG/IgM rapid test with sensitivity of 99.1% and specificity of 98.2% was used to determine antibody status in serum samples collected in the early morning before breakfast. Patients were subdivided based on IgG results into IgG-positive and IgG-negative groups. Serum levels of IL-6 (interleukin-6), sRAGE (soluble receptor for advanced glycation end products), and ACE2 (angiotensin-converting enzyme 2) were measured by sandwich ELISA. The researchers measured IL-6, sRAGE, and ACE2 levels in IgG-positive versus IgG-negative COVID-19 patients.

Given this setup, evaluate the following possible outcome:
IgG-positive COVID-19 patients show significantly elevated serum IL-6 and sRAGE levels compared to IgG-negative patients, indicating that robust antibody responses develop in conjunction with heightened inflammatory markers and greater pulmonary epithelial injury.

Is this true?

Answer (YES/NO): YES